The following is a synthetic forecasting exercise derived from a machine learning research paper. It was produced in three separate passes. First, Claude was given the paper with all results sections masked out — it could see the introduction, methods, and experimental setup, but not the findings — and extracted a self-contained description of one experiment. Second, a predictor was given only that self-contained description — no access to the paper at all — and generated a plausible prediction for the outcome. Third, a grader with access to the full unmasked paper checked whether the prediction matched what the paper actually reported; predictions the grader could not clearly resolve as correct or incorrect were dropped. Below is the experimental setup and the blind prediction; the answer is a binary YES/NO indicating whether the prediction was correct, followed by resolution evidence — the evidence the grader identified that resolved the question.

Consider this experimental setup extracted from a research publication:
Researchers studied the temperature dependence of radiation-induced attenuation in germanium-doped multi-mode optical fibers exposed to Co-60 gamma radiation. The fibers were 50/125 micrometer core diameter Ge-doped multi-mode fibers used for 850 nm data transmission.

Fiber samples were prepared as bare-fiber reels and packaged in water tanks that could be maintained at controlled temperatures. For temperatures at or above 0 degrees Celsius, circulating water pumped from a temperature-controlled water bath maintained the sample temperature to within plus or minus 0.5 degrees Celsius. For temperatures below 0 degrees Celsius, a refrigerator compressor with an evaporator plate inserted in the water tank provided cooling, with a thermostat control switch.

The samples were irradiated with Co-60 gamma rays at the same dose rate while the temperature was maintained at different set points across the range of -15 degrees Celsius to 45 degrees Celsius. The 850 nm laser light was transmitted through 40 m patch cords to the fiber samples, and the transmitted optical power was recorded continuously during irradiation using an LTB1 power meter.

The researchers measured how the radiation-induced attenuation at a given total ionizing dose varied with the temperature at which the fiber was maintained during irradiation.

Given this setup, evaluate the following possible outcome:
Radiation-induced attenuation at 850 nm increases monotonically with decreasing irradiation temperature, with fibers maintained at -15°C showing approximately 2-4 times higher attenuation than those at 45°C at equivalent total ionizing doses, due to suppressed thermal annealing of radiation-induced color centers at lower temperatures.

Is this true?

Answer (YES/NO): YES